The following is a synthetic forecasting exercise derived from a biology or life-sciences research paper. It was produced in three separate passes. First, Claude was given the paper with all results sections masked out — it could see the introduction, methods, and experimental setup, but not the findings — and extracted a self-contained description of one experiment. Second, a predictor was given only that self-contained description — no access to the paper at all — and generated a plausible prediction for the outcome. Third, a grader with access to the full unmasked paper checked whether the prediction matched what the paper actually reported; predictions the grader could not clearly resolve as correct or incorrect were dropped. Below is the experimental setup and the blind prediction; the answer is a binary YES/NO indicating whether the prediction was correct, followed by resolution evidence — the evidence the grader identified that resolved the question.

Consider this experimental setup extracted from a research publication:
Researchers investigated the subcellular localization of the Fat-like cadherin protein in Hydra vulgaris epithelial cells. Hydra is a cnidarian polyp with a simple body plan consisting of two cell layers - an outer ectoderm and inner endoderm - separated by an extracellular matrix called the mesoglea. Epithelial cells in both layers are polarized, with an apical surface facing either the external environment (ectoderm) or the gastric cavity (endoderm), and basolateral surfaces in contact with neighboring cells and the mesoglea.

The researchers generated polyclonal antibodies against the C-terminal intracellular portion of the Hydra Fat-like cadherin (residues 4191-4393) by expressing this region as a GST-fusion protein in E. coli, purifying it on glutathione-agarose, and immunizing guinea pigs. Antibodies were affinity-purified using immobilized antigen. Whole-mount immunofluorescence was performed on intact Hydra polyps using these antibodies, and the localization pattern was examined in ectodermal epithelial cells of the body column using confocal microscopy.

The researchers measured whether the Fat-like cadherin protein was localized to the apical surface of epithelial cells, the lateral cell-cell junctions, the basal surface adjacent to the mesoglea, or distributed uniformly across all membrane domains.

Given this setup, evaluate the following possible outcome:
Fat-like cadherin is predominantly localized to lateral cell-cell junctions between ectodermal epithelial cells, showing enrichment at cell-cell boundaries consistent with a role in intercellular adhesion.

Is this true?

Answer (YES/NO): NO